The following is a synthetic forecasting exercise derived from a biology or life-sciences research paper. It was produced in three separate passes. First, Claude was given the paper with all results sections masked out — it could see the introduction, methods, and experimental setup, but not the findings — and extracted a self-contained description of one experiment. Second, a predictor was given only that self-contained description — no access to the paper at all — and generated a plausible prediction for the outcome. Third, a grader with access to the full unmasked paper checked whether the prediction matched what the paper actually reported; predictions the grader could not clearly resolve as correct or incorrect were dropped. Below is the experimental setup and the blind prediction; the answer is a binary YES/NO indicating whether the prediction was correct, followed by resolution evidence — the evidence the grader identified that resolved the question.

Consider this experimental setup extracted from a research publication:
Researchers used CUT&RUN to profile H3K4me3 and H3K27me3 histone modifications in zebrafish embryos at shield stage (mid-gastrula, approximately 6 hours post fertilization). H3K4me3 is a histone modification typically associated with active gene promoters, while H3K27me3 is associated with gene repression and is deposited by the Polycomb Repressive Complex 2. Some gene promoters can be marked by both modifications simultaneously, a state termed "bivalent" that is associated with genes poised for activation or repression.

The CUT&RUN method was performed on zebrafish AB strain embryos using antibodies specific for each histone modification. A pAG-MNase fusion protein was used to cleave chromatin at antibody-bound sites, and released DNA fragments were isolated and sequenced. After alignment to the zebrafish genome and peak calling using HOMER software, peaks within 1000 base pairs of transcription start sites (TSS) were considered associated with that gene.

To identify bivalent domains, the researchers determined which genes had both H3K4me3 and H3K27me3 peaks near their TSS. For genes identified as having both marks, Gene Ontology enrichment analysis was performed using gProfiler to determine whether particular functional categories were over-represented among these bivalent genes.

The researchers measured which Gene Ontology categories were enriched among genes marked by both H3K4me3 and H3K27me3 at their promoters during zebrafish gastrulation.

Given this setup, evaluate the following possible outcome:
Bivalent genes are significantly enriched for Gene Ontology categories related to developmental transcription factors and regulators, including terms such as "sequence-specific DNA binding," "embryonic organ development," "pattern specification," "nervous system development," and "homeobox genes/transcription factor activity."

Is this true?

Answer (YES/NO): YES